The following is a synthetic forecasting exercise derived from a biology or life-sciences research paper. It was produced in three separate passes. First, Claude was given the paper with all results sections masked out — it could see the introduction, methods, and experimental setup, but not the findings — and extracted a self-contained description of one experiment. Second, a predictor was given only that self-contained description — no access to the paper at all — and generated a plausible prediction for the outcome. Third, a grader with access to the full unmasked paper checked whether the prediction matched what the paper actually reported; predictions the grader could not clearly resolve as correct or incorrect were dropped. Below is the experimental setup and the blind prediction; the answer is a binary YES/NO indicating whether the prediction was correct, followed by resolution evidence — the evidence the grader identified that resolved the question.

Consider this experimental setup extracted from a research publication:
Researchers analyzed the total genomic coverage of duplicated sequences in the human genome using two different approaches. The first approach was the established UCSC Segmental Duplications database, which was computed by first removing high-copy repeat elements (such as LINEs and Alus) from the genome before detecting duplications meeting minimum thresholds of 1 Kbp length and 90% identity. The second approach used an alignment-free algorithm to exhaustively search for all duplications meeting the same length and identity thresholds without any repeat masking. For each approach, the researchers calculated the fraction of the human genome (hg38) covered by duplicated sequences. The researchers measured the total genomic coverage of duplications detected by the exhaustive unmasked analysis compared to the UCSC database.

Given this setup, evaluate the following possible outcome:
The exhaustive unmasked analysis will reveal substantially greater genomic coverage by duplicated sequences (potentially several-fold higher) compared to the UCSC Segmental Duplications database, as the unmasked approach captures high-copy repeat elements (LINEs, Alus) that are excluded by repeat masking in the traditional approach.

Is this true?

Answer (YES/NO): NO